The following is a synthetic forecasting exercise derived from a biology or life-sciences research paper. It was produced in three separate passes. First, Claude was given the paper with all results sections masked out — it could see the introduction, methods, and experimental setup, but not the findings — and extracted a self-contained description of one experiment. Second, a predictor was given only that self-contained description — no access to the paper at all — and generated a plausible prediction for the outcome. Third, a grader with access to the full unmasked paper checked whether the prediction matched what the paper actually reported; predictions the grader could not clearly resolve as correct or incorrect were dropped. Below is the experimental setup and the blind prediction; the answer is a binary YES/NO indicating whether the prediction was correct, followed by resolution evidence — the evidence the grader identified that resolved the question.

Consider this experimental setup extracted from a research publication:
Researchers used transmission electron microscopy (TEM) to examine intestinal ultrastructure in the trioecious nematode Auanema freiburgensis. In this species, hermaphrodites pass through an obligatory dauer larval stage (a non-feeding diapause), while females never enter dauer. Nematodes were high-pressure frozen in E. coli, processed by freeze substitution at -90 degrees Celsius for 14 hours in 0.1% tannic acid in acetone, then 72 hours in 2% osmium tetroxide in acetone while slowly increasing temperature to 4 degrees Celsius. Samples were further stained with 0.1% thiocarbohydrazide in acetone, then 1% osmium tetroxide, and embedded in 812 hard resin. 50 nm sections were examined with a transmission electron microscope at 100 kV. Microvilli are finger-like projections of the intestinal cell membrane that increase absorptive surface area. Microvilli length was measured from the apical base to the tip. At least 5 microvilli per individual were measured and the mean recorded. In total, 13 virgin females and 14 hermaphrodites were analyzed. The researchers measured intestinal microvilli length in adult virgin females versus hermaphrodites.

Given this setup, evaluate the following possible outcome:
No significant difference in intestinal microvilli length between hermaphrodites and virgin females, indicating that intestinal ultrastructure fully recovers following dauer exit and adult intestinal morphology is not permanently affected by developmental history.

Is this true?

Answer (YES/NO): NO